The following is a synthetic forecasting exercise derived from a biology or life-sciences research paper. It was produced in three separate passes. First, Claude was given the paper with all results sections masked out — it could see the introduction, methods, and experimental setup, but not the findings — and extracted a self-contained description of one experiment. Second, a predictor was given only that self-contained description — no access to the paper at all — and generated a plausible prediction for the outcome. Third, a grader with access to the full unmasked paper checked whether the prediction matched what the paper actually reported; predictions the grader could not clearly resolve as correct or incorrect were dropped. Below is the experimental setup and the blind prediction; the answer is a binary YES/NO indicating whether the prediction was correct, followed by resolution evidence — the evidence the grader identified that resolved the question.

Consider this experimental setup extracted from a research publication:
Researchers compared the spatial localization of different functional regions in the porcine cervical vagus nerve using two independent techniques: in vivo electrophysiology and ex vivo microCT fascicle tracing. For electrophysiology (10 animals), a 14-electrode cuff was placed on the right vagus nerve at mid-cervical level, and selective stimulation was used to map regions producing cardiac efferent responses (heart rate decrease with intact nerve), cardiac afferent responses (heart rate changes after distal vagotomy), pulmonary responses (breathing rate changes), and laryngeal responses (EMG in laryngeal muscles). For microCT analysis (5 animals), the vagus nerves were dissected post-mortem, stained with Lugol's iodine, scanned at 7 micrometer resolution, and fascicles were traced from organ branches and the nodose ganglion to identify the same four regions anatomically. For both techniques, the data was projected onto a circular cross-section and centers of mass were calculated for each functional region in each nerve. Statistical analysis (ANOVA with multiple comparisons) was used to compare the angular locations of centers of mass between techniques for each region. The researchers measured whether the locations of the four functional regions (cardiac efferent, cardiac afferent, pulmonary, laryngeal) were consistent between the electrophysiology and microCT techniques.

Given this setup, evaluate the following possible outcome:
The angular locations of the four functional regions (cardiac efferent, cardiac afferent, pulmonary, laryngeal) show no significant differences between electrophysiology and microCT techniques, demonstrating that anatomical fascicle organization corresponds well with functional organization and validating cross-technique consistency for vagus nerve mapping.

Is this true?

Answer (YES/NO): NO